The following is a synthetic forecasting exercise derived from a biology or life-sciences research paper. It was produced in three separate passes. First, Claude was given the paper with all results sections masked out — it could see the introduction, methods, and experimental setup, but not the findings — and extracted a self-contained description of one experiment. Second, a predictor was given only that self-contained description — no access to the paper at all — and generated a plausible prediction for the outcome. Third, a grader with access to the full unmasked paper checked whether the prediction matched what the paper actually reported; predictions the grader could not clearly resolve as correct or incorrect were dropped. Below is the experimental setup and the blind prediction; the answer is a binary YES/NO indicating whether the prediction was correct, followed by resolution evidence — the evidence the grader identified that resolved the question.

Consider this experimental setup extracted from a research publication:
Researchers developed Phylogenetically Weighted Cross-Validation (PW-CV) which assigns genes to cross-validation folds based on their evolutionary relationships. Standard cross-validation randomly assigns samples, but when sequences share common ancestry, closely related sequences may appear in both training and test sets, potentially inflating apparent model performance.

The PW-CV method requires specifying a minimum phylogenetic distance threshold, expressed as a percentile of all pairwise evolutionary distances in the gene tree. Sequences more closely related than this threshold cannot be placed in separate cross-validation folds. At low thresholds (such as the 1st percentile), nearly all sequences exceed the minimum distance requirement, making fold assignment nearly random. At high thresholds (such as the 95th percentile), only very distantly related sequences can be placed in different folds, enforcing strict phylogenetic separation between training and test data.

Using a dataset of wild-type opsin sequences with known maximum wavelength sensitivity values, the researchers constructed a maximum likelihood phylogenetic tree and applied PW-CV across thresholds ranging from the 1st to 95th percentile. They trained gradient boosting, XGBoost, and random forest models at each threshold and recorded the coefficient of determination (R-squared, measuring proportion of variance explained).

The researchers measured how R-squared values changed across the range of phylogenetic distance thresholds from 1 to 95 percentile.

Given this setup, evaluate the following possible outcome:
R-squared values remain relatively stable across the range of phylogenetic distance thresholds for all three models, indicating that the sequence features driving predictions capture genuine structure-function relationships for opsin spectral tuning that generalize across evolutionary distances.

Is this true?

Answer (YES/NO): NO